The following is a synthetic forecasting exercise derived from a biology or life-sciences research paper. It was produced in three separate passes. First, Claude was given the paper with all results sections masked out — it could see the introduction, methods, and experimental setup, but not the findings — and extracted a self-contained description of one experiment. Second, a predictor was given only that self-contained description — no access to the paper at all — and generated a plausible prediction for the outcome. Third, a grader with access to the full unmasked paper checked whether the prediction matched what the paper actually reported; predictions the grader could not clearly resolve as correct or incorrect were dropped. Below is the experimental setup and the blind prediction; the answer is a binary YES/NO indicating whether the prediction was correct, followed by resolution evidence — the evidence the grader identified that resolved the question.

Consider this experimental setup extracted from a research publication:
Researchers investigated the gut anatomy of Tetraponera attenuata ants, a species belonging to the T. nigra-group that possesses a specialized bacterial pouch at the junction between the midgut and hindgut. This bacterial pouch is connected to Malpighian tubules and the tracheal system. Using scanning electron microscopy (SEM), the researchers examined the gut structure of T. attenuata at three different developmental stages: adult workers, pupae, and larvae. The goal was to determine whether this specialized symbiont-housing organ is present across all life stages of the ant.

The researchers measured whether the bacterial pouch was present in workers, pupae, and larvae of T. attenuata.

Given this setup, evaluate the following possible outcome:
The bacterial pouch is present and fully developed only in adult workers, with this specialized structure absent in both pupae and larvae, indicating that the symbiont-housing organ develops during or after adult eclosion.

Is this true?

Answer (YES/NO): NO